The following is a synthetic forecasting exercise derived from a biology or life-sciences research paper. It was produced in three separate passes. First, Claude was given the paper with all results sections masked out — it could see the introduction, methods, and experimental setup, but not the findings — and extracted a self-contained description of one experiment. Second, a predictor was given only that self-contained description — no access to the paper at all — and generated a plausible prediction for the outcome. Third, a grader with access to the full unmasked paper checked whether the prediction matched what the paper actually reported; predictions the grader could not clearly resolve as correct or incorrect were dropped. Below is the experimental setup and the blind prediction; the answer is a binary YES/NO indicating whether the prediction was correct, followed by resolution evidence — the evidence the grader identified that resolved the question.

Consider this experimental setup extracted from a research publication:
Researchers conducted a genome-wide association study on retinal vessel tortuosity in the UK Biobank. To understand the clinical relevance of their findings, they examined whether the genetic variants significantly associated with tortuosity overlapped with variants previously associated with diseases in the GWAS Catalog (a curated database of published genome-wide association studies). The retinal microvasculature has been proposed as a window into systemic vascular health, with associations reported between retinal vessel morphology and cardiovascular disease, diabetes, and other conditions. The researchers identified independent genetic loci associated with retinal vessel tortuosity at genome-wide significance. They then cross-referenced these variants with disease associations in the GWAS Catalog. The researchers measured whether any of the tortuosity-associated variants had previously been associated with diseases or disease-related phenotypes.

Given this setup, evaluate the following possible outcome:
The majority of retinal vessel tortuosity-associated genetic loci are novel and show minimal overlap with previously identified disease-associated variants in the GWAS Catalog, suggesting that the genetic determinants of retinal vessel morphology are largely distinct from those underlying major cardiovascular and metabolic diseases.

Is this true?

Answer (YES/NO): NO